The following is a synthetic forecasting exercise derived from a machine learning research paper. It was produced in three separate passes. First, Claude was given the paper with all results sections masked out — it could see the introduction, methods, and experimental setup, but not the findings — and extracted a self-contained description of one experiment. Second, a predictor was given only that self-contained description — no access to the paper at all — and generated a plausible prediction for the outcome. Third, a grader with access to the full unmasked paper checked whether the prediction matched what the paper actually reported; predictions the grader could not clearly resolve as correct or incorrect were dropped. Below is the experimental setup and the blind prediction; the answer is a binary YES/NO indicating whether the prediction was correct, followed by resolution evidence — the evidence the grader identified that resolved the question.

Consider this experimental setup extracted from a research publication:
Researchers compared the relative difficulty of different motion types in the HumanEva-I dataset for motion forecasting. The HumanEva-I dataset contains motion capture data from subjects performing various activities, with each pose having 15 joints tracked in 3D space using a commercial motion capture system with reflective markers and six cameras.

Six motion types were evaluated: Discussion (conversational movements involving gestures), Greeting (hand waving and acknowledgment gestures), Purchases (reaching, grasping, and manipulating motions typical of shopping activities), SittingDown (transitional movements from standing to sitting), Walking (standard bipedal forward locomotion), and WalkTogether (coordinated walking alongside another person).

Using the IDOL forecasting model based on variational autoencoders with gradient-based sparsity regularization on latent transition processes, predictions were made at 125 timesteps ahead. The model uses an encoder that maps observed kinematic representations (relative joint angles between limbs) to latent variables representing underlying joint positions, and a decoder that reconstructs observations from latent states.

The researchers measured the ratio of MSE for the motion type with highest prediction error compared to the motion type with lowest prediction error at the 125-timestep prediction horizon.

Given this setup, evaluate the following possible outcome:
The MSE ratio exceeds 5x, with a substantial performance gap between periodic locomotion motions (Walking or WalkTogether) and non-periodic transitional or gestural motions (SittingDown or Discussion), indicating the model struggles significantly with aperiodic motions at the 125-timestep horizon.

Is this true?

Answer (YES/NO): NO